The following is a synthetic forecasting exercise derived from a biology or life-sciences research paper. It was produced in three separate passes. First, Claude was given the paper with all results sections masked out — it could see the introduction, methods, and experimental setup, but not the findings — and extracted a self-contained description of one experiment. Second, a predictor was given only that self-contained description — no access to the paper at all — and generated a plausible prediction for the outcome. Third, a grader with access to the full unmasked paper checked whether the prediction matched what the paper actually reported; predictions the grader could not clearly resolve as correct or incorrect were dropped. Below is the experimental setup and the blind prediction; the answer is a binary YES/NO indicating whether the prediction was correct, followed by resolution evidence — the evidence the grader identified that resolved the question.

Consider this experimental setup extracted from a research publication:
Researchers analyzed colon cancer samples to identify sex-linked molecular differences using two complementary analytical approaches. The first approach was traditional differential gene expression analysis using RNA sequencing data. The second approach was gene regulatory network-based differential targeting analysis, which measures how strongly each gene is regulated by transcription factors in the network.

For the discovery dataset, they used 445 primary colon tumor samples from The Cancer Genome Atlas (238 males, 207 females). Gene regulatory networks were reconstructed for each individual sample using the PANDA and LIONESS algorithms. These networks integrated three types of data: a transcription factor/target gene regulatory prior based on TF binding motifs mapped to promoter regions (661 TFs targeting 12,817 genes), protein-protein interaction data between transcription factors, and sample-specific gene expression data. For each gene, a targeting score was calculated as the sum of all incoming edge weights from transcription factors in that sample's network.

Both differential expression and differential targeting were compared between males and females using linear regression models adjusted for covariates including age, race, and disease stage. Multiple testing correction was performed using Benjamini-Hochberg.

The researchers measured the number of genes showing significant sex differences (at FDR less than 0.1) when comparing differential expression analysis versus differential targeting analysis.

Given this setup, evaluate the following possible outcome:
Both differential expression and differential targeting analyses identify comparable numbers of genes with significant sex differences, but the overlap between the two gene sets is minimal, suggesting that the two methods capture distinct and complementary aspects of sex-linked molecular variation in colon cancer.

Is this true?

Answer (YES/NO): NO